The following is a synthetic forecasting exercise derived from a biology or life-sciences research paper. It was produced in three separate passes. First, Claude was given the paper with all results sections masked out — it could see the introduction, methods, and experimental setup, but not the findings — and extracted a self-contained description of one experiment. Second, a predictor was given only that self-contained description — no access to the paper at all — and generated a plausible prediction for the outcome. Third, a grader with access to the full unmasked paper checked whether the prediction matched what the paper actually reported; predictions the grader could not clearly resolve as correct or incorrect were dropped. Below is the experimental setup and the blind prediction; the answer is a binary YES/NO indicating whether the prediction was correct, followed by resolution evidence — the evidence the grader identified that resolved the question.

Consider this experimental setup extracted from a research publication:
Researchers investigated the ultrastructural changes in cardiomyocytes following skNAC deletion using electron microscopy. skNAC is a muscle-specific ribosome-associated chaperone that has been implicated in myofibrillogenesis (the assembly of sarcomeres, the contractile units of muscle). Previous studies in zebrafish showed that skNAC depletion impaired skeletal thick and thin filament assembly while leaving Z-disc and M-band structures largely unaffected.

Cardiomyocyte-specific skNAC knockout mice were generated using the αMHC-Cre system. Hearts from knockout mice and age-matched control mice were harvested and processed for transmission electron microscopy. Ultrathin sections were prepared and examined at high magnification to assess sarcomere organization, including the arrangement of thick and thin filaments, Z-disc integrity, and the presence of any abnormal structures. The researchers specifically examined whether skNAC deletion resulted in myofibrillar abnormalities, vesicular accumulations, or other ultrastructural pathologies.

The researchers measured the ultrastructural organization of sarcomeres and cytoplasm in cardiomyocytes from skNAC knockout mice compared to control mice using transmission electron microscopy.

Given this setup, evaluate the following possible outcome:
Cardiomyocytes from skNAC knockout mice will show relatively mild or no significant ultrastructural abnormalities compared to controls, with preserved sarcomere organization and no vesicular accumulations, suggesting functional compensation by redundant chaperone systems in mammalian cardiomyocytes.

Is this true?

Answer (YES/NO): NO